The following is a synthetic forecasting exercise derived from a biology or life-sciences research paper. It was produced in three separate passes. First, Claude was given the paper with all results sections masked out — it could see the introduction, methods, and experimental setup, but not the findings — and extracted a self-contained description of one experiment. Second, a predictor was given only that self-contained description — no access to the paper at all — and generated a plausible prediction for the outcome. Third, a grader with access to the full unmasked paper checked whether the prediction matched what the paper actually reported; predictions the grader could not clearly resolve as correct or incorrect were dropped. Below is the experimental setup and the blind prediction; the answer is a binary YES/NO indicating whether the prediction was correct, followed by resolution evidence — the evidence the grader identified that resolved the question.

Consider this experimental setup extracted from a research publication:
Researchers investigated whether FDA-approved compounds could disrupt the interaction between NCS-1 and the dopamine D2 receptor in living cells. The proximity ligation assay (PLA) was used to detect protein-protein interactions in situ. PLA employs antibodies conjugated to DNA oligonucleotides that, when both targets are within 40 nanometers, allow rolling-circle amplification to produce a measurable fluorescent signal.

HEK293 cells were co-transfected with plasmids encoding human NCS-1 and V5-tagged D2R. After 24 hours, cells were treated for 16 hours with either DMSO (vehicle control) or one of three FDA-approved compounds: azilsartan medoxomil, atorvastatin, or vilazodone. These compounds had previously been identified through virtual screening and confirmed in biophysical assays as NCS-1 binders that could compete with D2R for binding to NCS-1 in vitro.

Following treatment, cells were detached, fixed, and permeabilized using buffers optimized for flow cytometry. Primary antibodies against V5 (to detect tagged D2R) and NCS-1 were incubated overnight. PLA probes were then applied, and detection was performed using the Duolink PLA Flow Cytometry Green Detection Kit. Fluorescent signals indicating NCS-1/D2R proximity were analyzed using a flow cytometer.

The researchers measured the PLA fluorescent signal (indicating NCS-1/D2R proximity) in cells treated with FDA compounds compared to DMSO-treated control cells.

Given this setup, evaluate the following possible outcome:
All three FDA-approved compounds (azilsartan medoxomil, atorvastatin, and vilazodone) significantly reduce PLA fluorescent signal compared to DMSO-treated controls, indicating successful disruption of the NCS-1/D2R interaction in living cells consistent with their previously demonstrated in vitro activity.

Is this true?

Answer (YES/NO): NO